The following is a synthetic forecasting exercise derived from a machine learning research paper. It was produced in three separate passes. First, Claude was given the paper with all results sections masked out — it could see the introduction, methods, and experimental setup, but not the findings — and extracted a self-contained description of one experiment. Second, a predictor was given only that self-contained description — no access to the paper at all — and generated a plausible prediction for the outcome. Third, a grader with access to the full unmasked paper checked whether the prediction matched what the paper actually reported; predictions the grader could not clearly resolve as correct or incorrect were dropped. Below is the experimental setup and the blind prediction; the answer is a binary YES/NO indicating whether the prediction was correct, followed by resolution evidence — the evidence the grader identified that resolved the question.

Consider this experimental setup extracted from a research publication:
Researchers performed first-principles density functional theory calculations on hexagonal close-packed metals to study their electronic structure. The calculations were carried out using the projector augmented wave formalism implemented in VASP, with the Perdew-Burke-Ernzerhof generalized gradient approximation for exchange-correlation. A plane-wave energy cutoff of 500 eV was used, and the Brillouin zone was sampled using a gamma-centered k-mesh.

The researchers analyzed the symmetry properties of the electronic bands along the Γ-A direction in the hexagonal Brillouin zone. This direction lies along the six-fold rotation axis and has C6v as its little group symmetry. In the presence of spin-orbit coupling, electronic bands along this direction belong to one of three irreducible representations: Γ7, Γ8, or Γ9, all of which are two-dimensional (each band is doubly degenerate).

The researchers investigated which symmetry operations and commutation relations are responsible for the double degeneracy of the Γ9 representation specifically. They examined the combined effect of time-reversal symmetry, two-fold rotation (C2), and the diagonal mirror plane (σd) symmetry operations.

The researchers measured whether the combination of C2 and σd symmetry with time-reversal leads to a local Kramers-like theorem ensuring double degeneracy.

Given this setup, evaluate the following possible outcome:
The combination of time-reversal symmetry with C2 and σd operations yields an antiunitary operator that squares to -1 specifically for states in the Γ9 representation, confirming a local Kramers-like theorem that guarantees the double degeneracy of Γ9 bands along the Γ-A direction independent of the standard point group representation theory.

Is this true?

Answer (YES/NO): YES